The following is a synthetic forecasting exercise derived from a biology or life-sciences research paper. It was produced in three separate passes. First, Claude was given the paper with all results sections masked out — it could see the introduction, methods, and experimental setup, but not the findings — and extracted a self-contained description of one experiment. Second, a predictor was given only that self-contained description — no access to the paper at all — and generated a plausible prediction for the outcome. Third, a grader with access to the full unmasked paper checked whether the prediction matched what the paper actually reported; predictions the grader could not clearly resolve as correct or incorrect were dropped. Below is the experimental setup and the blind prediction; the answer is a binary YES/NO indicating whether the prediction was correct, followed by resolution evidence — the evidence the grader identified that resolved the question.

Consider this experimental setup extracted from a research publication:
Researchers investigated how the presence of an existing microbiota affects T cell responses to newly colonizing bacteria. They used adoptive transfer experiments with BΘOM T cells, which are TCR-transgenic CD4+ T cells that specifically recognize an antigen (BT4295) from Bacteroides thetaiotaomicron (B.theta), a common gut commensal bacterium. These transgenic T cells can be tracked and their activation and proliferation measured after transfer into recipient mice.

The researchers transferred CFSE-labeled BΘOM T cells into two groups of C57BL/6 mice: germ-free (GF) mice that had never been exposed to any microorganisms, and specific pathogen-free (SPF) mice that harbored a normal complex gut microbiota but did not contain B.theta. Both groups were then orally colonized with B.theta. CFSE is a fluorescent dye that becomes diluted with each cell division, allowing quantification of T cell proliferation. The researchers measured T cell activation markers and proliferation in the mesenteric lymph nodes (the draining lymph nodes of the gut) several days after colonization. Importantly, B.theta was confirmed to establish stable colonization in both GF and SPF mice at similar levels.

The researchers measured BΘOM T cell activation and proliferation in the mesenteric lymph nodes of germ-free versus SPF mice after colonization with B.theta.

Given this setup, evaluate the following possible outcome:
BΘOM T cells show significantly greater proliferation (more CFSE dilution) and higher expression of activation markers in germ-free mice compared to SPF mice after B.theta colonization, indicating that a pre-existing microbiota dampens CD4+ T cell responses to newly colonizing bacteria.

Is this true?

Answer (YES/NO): YES